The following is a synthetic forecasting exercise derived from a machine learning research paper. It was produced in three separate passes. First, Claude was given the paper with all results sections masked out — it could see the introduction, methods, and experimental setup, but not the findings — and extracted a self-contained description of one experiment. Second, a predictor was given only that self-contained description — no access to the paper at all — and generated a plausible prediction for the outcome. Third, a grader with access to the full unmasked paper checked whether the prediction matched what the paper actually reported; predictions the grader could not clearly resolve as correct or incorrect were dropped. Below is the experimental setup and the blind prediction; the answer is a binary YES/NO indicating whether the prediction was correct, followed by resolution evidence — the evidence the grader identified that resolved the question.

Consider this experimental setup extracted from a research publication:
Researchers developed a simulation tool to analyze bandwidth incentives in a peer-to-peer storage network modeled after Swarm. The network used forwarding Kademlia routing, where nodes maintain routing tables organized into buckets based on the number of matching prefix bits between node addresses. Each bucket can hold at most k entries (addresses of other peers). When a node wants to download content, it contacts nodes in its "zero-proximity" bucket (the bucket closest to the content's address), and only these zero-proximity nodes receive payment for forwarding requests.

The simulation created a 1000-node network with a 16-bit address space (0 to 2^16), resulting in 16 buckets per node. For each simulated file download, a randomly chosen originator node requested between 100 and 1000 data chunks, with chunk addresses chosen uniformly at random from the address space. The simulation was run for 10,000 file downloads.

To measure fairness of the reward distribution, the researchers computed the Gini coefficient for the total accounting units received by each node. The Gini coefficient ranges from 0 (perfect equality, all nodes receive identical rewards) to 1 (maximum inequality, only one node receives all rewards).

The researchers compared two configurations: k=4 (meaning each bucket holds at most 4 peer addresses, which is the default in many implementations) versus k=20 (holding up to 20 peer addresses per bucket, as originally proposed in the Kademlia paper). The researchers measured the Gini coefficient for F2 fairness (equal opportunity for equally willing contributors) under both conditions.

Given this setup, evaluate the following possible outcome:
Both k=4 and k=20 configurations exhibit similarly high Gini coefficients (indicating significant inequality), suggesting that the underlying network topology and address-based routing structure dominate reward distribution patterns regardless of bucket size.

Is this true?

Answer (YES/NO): NO